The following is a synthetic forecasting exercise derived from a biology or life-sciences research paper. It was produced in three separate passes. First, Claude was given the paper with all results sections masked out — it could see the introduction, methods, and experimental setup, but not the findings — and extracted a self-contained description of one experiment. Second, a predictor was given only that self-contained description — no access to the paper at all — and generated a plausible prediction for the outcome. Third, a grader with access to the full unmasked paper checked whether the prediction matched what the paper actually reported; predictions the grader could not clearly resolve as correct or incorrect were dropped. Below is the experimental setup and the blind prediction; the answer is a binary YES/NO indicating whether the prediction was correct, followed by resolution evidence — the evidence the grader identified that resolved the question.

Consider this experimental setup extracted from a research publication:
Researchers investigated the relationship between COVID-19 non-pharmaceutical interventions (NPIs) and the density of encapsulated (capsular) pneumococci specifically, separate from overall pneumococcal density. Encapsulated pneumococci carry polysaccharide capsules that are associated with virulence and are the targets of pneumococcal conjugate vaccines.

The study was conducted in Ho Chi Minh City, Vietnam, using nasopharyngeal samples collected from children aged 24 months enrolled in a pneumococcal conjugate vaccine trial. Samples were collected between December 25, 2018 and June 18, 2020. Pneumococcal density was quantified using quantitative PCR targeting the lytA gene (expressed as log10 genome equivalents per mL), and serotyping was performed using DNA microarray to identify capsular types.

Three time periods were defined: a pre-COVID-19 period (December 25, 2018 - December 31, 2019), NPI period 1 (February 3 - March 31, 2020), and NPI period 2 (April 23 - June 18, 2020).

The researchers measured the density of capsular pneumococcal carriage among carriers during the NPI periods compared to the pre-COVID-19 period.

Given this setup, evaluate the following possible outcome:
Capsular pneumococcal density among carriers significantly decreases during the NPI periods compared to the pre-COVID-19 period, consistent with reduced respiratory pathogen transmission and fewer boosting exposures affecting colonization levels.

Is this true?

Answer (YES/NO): YES